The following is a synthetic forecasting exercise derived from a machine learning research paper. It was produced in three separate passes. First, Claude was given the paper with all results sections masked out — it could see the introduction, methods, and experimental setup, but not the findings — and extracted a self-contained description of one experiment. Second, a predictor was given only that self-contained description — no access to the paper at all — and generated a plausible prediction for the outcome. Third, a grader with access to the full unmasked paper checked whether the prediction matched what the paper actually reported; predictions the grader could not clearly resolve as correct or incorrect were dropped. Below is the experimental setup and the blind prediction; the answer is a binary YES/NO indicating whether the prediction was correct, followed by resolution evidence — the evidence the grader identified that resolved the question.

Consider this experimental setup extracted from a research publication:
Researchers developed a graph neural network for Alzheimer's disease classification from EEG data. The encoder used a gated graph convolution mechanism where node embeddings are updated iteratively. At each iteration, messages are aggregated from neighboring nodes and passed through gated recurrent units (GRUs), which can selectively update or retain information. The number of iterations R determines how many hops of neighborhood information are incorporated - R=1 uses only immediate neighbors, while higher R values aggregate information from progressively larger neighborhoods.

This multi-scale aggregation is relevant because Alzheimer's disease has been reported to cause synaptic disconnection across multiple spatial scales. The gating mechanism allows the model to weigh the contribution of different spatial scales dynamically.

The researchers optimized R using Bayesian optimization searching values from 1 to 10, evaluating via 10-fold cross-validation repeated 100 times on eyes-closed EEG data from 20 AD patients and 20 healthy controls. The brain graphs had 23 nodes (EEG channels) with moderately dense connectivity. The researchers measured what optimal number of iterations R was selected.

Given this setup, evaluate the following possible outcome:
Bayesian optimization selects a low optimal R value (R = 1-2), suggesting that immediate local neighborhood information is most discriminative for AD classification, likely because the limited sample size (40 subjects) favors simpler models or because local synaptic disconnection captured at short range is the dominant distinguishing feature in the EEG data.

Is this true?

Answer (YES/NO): NO